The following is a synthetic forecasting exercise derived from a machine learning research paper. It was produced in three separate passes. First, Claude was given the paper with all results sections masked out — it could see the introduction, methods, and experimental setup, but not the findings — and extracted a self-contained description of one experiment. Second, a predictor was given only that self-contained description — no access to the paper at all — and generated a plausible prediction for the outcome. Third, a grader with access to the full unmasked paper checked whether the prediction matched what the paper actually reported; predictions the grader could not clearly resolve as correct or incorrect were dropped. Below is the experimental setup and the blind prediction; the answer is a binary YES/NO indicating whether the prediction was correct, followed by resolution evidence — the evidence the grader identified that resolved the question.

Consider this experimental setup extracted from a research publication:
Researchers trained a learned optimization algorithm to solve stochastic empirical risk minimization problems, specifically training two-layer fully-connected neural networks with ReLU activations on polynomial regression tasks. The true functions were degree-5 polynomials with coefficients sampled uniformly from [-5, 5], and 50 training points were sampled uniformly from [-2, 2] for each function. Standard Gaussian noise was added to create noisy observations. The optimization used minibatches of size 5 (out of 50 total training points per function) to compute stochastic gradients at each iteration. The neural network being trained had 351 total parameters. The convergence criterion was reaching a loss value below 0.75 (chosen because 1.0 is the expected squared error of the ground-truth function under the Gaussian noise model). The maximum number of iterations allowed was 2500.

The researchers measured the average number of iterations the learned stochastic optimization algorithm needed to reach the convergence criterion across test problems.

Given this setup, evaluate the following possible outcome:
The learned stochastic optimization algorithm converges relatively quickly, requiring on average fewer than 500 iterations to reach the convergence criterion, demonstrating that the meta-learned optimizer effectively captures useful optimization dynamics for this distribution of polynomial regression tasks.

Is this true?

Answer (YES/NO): NO